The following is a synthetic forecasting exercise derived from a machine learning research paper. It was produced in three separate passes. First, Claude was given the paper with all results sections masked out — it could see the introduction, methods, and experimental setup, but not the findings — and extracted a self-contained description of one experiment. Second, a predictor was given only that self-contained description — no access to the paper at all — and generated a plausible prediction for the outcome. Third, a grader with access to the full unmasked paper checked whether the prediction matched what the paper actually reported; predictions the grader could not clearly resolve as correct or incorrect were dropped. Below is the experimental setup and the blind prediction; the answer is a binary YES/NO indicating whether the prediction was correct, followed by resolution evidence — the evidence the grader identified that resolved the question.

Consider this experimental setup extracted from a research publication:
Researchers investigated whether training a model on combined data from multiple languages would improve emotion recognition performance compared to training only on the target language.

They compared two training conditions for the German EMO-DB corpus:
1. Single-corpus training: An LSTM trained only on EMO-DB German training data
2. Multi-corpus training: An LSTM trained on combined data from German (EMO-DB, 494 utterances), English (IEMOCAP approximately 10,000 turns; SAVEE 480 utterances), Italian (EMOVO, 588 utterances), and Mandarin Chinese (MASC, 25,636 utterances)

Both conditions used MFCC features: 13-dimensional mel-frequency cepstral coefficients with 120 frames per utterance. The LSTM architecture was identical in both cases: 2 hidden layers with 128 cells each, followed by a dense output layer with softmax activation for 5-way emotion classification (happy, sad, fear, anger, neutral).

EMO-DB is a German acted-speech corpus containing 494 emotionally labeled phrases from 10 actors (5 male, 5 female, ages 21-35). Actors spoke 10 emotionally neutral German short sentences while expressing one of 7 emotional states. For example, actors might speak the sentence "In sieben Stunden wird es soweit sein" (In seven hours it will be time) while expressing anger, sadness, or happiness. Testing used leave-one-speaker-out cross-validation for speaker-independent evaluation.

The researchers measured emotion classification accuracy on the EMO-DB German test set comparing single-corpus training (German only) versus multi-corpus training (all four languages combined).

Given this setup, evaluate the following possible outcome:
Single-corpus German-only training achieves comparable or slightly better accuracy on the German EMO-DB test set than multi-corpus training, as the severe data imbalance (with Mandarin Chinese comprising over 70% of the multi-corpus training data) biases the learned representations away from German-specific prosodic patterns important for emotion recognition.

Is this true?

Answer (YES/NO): NO